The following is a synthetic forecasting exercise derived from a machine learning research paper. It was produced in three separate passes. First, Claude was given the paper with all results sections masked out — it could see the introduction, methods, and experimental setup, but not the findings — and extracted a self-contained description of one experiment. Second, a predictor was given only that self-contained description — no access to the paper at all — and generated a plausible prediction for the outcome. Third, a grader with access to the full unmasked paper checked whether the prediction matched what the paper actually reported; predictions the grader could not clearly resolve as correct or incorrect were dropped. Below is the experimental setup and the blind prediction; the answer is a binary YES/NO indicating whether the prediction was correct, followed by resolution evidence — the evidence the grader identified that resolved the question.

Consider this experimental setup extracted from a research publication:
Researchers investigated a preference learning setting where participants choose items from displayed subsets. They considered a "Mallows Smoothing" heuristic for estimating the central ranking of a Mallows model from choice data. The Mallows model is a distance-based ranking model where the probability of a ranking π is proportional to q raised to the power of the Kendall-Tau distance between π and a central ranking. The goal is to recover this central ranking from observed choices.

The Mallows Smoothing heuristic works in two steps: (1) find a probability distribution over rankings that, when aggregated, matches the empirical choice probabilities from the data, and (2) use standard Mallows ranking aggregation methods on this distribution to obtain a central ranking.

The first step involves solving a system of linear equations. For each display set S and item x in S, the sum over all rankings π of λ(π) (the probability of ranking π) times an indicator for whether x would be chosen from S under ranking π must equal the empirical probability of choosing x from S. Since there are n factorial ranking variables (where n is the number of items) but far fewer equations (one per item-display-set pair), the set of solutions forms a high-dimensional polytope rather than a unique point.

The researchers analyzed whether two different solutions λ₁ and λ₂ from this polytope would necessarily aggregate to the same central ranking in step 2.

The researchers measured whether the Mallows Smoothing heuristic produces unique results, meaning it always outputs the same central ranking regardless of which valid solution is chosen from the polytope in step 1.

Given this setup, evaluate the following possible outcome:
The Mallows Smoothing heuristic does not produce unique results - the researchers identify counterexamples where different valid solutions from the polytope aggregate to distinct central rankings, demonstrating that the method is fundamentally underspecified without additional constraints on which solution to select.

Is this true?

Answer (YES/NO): YES